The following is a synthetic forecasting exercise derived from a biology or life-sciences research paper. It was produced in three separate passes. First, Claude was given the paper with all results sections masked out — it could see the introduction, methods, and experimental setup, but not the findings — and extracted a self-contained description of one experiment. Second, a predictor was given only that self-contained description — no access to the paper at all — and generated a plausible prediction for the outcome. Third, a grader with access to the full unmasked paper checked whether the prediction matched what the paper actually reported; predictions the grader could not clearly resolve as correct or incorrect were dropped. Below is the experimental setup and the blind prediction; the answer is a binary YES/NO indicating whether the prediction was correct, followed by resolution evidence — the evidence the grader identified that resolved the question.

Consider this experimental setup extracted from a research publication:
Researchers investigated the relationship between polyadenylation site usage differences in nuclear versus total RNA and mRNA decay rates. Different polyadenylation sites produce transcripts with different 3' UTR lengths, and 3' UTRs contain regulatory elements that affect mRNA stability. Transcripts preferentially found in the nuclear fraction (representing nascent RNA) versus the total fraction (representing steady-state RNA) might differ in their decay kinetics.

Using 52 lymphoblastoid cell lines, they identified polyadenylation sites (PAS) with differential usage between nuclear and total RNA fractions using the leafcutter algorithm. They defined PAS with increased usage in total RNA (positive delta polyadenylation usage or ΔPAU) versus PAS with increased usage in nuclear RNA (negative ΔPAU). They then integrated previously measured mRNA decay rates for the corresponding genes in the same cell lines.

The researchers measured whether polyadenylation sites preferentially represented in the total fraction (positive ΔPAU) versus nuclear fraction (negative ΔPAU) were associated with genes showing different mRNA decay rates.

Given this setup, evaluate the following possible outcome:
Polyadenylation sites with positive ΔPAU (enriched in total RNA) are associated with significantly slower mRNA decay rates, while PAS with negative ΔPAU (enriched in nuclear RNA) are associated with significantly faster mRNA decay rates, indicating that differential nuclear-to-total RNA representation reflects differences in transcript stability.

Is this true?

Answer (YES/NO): YES